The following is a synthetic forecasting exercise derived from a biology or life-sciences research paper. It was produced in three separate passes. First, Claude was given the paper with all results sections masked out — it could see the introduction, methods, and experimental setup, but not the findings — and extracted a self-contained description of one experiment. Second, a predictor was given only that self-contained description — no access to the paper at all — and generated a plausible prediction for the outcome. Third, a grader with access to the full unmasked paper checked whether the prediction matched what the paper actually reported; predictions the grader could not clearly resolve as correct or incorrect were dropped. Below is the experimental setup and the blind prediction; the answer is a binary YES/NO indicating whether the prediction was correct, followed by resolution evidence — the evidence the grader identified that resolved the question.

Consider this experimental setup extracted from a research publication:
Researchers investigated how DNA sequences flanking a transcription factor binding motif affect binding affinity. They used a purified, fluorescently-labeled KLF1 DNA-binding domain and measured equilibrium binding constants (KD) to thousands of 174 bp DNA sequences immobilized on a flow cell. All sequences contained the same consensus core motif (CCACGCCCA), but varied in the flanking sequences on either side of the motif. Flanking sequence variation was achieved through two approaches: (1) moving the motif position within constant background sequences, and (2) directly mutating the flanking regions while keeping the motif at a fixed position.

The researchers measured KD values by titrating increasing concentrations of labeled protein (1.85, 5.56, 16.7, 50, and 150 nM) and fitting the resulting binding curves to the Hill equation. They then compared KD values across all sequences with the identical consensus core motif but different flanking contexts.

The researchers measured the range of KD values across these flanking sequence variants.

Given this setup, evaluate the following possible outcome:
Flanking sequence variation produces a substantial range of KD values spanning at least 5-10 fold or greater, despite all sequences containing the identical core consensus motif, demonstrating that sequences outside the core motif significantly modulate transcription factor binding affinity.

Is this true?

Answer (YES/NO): YES